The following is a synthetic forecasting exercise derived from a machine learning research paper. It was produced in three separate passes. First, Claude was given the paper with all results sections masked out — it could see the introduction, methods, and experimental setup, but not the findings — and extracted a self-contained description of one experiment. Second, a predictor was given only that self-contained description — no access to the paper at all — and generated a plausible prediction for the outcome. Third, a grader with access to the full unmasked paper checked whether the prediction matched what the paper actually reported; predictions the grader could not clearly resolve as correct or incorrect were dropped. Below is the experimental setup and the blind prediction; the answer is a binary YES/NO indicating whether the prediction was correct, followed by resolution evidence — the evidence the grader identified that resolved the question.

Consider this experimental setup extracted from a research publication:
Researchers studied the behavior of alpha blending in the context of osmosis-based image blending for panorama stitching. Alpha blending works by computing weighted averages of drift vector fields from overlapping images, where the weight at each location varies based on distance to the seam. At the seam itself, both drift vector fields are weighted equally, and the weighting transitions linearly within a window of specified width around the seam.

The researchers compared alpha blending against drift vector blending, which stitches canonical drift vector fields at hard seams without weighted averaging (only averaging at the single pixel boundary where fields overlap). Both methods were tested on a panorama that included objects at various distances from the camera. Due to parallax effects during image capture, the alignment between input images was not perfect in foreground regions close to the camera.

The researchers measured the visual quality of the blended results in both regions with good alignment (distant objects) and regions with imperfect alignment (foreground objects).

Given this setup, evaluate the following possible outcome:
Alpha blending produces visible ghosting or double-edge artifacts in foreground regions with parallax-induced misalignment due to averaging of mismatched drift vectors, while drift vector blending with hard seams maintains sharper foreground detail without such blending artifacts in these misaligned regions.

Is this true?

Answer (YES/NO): NO